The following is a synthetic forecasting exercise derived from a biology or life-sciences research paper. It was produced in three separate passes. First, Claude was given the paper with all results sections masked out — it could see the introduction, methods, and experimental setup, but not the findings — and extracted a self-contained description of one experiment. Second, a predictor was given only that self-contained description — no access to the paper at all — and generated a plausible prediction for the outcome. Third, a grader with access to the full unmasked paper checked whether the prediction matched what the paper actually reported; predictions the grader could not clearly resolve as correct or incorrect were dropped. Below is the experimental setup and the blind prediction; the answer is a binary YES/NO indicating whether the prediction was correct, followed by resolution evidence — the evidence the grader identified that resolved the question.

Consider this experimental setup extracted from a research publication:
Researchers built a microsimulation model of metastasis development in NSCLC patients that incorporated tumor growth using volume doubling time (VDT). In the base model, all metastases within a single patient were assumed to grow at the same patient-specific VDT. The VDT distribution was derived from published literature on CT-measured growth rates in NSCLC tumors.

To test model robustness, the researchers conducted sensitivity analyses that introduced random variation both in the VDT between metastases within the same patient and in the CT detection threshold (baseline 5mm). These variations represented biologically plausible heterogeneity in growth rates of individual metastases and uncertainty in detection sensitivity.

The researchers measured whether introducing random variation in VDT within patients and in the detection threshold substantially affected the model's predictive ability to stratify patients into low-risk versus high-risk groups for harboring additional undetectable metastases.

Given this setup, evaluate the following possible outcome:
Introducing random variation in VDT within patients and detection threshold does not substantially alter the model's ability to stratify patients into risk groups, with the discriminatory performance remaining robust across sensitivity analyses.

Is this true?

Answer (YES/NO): YES